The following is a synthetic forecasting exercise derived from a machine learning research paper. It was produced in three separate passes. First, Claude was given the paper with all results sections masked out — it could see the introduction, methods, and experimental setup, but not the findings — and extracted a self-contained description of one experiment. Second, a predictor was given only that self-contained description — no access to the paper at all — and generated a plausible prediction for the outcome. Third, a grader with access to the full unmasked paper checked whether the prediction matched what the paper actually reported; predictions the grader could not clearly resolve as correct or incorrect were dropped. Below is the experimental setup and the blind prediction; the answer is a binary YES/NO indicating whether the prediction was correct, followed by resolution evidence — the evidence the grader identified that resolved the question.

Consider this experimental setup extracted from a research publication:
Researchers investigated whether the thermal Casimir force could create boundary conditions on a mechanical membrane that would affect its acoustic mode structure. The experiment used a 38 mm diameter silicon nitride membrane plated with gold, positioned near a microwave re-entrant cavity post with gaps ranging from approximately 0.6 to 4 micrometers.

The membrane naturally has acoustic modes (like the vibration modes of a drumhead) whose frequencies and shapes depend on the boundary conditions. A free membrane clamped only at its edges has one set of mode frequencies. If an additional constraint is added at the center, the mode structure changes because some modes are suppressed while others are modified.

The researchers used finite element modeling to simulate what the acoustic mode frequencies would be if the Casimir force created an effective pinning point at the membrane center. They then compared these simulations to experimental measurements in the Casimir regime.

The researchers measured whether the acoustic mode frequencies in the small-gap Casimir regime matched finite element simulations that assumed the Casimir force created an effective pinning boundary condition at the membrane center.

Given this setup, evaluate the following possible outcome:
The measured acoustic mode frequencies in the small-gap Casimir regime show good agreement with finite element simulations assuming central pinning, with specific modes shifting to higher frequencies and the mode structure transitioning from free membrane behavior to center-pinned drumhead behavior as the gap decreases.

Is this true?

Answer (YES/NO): YES